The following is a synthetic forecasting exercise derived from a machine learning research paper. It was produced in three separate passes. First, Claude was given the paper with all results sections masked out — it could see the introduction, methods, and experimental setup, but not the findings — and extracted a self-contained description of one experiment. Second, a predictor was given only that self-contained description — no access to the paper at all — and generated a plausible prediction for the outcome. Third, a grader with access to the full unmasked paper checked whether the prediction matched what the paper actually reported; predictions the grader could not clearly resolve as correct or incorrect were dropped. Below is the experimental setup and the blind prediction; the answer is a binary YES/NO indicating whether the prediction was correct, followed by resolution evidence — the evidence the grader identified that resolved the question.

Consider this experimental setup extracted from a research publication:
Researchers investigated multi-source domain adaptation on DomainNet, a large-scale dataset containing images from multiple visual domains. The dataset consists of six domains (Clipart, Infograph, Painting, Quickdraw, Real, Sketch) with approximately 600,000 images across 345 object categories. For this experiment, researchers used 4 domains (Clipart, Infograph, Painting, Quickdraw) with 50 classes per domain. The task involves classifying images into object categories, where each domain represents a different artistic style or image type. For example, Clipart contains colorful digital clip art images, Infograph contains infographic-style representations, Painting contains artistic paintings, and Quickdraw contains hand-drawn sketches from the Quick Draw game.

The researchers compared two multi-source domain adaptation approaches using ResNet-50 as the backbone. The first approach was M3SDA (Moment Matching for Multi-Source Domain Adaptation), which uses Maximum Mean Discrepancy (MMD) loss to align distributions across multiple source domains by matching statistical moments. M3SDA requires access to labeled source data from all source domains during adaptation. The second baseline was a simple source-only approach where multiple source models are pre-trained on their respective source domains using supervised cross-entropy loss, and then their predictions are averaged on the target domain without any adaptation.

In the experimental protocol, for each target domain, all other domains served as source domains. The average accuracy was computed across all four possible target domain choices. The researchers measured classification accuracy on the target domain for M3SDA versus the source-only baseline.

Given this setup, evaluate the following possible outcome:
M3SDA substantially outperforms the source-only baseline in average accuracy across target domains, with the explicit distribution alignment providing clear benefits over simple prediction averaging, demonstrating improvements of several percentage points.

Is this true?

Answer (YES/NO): NO